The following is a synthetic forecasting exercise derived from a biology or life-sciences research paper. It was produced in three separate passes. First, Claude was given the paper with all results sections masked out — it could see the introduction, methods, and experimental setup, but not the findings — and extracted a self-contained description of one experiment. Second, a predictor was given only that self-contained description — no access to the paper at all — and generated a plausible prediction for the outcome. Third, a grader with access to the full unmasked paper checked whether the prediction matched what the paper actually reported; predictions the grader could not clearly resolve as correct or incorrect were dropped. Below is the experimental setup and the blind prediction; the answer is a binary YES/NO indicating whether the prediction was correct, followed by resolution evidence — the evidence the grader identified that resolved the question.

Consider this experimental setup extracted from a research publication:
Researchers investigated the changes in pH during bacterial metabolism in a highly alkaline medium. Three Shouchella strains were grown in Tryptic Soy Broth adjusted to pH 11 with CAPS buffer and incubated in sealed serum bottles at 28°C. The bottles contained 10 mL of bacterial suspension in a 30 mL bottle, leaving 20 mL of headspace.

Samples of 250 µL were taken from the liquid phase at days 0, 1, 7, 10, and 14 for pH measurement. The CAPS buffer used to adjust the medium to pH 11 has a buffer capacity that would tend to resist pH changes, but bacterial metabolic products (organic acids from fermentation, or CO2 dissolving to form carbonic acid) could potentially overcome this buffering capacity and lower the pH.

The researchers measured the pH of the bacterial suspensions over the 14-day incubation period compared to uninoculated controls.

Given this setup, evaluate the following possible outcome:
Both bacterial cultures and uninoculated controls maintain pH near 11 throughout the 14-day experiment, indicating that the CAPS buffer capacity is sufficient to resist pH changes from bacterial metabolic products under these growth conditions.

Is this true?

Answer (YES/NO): NO